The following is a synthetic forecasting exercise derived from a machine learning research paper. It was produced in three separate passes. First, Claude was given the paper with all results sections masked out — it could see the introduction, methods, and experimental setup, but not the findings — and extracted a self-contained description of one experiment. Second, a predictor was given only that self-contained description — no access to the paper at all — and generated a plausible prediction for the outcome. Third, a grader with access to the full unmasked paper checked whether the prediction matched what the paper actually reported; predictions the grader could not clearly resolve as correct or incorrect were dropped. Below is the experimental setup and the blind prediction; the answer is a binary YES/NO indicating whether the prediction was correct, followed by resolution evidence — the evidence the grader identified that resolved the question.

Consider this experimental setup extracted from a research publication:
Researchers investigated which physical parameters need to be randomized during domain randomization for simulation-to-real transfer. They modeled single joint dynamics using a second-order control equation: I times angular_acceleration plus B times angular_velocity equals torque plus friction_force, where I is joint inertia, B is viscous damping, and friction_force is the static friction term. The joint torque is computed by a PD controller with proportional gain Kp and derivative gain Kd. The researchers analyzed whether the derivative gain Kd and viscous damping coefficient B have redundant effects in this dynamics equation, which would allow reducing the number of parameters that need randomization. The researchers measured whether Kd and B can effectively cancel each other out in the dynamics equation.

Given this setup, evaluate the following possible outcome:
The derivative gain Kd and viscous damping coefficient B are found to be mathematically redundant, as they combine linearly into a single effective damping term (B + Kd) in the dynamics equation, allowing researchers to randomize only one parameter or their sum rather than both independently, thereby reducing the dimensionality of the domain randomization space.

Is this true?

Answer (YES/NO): YES